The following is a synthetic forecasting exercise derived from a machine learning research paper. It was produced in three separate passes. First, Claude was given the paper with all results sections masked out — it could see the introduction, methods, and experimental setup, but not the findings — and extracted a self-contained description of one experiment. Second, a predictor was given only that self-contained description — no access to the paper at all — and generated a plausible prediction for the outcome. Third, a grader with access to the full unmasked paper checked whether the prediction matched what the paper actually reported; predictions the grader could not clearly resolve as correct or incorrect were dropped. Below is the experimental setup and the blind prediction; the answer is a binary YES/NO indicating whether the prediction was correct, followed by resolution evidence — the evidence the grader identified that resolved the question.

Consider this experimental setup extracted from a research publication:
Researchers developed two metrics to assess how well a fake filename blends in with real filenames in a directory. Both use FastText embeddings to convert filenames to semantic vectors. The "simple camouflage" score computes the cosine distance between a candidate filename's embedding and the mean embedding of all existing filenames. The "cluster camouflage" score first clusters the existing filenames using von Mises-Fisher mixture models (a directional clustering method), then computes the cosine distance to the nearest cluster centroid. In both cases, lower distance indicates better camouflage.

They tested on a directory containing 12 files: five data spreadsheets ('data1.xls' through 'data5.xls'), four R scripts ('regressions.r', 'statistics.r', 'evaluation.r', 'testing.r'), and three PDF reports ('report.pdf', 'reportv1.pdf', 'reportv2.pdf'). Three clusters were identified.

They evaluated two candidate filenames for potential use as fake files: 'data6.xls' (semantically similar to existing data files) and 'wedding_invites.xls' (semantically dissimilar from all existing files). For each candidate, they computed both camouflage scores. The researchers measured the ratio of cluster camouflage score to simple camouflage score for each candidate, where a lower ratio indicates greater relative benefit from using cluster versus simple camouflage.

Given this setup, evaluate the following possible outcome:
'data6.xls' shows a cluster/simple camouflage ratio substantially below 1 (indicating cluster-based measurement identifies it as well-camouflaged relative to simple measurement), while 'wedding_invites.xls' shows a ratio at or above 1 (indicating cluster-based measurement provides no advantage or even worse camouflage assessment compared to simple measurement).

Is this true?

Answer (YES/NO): NO